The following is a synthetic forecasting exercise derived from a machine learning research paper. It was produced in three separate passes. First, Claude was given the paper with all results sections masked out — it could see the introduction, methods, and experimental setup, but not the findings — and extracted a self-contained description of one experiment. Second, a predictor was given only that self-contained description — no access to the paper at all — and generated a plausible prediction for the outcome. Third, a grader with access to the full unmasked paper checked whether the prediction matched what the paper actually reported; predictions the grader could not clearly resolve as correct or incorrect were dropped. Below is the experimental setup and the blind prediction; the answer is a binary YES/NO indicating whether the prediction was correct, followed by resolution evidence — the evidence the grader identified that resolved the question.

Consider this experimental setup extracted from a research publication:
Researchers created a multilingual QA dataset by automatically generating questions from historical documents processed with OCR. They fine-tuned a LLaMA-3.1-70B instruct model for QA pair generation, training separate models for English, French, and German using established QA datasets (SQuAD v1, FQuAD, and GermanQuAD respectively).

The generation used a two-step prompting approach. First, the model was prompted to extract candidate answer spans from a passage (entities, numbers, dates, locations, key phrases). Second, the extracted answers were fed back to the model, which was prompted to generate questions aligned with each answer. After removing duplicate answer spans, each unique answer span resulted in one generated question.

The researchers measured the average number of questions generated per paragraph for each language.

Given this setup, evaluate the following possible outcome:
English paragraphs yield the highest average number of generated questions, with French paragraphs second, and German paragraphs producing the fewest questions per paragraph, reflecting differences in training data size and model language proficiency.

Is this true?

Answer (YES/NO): NO